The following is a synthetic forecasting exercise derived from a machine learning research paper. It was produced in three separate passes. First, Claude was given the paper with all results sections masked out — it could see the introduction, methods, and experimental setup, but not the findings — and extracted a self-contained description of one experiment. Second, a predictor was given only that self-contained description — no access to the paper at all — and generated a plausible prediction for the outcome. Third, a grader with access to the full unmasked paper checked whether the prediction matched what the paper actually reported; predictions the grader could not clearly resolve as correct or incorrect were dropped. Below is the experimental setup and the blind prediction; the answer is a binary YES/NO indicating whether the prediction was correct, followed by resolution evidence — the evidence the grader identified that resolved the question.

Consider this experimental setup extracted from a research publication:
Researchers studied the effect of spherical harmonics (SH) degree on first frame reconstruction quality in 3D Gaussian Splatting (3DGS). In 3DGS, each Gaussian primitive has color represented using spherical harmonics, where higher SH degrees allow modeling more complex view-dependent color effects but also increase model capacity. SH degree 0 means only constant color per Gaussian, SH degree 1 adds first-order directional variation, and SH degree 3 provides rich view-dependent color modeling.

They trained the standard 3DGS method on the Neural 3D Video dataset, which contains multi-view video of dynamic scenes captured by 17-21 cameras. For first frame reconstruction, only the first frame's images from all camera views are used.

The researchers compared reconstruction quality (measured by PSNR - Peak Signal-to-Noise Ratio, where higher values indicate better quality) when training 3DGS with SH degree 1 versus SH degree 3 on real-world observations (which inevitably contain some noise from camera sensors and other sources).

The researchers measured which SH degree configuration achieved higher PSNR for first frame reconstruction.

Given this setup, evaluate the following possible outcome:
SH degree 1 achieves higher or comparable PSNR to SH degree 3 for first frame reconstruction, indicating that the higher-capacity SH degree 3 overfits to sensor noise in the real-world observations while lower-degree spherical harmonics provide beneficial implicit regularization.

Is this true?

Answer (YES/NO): YES